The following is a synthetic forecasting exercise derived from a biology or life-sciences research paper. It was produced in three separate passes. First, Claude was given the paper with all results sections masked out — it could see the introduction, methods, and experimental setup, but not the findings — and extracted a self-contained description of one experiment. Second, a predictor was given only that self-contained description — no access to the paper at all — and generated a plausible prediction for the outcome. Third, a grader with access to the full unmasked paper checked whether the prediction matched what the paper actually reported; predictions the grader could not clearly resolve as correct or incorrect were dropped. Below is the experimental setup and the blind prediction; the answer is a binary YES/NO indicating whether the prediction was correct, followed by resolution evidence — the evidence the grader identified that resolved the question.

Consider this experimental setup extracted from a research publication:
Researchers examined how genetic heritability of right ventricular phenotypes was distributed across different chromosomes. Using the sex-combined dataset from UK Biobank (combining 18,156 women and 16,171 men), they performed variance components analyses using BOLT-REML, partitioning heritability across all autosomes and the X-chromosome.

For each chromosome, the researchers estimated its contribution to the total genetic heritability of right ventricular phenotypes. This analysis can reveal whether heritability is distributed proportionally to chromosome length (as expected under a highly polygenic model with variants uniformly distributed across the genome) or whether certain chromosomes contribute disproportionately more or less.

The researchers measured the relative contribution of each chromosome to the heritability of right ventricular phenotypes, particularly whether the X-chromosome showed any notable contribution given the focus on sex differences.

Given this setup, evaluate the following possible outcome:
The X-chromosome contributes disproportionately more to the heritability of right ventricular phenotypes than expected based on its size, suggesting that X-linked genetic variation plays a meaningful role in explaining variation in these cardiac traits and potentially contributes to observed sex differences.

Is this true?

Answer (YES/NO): NO